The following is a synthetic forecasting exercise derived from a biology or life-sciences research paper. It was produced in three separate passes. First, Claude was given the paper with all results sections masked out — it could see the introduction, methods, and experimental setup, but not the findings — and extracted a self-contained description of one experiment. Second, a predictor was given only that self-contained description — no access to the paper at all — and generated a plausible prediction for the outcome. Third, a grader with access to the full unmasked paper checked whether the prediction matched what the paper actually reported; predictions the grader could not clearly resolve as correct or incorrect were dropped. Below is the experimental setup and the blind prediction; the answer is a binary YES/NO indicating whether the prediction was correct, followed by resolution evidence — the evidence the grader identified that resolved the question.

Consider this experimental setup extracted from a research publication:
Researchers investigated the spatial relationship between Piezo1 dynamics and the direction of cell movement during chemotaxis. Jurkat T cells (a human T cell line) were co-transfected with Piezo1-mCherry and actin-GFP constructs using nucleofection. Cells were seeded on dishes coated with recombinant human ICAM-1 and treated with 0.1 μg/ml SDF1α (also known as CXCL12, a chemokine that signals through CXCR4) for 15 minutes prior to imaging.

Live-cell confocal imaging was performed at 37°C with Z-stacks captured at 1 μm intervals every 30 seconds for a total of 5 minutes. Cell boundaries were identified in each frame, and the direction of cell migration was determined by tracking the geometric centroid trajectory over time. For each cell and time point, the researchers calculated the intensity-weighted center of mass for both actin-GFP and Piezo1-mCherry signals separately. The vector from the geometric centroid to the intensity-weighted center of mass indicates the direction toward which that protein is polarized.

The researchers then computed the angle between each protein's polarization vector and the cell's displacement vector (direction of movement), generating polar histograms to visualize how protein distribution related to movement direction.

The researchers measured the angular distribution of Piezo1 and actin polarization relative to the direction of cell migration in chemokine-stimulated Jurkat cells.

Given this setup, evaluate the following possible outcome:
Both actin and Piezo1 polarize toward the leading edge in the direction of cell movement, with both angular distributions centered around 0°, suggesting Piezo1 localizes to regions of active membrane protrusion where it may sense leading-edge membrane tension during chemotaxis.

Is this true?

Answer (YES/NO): NO